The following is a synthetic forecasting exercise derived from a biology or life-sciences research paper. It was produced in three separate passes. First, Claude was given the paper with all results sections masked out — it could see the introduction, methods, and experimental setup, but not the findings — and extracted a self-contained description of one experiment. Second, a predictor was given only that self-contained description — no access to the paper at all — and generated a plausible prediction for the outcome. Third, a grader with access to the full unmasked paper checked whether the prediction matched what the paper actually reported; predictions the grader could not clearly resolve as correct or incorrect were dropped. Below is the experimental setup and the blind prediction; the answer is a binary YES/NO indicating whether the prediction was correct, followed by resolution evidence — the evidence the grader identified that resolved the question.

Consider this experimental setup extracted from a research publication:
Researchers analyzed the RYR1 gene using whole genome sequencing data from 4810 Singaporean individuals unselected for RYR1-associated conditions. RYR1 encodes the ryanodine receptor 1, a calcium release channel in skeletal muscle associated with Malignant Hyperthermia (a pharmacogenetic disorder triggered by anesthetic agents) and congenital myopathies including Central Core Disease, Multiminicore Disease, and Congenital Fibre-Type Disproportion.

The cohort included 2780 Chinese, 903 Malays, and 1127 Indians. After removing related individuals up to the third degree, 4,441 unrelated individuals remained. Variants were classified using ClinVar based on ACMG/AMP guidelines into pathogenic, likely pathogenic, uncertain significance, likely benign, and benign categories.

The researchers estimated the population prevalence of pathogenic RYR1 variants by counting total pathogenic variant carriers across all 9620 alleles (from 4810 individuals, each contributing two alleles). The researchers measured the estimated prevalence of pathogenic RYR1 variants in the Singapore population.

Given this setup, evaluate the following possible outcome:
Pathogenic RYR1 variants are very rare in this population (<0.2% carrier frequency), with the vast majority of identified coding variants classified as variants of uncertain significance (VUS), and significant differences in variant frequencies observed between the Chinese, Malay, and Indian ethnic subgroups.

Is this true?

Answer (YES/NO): NO